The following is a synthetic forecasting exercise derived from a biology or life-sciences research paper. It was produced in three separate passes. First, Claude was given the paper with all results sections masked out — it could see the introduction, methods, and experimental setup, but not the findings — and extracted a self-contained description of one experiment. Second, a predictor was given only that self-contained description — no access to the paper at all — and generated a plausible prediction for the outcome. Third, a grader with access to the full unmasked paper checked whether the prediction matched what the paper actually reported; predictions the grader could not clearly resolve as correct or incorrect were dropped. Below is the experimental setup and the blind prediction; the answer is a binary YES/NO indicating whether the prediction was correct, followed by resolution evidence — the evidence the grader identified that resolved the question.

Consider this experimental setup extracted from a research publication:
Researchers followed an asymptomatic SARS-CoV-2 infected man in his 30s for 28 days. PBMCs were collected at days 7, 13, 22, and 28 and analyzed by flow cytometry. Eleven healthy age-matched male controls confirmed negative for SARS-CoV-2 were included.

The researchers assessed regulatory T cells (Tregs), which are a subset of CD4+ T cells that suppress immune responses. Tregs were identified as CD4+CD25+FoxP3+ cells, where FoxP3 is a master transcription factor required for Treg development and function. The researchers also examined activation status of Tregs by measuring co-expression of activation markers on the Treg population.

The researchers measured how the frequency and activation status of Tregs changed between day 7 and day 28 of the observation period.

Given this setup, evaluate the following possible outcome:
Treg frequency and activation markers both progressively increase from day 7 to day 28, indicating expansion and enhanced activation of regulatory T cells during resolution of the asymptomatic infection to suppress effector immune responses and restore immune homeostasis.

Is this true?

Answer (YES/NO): NO